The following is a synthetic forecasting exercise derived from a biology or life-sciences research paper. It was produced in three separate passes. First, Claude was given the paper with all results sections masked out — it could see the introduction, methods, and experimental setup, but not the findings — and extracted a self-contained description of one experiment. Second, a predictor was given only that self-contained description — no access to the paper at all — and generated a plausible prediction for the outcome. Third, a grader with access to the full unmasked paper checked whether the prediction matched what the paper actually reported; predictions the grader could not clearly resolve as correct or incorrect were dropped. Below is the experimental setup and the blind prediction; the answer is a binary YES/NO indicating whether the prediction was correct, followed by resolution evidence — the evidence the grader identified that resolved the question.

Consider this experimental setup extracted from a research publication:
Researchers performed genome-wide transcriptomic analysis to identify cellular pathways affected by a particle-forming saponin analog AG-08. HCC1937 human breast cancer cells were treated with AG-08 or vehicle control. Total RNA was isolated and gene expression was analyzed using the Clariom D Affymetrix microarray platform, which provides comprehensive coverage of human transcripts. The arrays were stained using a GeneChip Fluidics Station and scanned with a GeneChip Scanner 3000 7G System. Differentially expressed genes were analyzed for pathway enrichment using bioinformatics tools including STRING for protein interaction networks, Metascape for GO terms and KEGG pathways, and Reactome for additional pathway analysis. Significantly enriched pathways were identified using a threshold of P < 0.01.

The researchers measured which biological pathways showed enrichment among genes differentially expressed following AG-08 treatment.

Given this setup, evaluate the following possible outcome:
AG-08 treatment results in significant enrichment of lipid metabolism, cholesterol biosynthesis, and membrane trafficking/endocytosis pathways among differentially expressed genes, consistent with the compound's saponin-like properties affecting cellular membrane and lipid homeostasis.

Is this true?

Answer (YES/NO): NO